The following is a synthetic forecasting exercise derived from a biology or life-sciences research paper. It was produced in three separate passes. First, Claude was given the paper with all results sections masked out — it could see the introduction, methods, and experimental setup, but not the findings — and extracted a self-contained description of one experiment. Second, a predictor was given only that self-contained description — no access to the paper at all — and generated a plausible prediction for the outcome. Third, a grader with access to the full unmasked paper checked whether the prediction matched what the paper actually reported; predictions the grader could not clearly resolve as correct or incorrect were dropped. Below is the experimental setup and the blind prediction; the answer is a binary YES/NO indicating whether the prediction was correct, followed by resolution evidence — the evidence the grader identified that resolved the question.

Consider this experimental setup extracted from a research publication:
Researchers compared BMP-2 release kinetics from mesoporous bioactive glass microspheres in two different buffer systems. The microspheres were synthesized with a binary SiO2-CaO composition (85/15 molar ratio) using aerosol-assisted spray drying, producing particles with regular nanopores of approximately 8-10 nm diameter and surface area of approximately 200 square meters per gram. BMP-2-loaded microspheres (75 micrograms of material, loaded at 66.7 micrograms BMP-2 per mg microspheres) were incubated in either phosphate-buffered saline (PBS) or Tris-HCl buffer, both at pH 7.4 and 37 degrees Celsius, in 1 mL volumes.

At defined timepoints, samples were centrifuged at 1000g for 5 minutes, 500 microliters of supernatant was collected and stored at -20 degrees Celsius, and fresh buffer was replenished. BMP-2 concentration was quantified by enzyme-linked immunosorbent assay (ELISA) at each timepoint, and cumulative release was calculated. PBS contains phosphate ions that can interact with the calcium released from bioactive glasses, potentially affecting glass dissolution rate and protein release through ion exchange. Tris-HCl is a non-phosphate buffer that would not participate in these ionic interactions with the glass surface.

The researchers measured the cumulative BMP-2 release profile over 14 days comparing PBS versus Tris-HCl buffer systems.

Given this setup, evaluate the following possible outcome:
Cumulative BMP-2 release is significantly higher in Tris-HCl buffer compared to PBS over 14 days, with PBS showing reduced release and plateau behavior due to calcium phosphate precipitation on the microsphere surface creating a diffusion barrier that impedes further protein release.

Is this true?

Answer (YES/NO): YES